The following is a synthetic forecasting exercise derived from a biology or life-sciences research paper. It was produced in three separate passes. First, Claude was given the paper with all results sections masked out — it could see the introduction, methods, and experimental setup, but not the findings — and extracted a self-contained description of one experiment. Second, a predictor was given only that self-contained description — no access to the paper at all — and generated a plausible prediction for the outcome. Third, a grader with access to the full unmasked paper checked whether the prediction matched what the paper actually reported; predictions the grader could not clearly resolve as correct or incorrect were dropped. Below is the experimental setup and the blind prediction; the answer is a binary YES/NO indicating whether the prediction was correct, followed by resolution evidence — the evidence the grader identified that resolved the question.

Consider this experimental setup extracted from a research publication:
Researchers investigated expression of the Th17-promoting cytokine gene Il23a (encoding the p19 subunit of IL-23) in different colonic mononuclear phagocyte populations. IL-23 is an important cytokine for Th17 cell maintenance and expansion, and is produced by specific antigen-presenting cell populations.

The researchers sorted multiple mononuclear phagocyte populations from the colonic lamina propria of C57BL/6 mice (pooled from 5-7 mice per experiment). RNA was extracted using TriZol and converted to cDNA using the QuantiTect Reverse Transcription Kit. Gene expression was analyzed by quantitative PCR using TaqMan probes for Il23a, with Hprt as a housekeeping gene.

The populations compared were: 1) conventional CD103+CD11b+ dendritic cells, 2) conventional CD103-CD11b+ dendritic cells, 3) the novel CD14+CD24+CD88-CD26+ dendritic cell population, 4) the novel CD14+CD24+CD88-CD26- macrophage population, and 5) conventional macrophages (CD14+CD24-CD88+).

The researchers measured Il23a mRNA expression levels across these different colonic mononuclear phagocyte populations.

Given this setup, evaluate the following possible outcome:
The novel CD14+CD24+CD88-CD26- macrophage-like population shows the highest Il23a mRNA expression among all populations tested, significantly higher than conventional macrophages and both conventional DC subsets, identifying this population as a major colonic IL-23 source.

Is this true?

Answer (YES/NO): NO